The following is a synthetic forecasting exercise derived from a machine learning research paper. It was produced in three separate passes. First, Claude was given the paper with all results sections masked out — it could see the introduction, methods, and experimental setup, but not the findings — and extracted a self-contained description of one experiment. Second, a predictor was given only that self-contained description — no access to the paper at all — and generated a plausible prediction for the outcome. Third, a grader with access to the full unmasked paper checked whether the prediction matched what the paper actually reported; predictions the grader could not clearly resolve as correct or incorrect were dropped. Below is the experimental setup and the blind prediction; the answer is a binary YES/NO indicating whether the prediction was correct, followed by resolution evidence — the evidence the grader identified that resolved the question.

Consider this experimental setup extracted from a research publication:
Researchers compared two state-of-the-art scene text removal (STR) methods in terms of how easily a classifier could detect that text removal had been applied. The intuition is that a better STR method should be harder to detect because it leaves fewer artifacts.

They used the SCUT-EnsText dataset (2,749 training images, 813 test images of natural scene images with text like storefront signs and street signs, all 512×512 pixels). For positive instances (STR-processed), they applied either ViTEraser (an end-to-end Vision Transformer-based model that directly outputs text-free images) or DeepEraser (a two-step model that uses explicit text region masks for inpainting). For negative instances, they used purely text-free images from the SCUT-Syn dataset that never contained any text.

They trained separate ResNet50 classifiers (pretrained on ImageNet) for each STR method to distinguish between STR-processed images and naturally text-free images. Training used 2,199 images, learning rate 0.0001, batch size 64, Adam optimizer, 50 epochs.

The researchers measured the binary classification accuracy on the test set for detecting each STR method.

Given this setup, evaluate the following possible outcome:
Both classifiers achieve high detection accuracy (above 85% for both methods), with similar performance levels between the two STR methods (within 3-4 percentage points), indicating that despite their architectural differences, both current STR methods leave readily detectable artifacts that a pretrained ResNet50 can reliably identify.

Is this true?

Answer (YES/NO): NO